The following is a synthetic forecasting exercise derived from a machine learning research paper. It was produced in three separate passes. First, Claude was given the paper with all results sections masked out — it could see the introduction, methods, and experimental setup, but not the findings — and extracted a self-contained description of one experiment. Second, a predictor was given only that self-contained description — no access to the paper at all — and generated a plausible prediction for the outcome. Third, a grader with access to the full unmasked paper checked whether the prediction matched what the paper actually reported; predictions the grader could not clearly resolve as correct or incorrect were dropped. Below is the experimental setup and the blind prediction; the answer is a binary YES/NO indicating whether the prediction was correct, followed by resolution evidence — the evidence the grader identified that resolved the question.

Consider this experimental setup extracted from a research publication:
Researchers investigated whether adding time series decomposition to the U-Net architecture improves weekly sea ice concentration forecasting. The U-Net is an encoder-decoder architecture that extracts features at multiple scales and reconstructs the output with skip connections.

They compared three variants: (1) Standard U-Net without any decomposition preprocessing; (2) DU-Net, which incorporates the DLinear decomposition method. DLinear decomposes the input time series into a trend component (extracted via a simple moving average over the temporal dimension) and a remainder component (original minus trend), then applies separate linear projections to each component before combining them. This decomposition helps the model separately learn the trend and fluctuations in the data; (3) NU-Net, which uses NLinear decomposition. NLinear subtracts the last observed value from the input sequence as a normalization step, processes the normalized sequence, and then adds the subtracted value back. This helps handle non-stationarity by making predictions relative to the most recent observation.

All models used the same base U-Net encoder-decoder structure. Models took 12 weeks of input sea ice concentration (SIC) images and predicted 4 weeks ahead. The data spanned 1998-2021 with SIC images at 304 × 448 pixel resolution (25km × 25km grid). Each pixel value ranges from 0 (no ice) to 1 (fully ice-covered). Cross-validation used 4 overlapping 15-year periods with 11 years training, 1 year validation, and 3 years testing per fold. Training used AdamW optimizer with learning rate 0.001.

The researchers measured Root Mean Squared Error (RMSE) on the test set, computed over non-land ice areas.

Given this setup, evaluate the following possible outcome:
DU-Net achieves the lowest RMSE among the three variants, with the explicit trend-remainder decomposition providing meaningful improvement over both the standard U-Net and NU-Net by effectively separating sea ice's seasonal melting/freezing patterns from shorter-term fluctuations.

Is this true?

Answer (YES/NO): NO